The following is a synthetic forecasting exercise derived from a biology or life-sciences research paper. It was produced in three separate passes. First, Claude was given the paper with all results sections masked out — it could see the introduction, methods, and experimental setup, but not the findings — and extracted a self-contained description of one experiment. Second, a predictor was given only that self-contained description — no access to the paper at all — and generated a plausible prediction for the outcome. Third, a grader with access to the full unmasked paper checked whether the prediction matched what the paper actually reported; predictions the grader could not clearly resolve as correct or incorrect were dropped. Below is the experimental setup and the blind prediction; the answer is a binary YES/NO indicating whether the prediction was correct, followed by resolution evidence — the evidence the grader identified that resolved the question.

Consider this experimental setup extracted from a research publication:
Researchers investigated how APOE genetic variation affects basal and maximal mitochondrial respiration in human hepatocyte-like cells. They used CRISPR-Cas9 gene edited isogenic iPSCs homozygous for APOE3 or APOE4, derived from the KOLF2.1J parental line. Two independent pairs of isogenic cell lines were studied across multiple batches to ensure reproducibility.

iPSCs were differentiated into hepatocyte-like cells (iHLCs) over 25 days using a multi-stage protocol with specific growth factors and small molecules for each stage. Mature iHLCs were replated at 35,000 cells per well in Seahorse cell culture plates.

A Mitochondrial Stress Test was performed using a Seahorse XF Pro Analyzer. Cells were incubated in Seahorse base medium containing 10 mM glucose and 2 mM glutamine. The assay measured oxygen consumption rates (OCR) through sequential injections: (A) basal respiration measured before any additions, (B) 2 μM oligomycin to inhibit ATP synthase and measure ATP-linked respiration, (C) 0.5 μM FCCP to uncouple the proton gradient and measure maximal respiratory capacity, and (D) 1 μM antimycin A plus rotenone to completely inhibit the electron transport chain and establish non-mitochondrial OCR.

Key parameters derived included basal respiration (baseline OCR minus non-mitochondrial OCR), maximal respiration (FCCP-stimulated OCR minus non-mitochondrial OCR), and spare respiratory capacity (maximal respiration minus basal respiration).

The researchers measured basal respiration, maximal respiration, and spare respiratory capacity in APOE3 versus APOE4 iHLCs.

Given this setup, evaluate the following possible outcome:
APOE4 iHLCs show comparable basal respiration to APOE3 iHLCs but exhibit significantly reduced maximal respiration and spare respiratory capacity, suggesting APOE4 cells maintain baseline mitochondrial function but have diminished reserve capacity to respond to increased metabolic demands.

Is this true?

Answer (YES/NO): NO